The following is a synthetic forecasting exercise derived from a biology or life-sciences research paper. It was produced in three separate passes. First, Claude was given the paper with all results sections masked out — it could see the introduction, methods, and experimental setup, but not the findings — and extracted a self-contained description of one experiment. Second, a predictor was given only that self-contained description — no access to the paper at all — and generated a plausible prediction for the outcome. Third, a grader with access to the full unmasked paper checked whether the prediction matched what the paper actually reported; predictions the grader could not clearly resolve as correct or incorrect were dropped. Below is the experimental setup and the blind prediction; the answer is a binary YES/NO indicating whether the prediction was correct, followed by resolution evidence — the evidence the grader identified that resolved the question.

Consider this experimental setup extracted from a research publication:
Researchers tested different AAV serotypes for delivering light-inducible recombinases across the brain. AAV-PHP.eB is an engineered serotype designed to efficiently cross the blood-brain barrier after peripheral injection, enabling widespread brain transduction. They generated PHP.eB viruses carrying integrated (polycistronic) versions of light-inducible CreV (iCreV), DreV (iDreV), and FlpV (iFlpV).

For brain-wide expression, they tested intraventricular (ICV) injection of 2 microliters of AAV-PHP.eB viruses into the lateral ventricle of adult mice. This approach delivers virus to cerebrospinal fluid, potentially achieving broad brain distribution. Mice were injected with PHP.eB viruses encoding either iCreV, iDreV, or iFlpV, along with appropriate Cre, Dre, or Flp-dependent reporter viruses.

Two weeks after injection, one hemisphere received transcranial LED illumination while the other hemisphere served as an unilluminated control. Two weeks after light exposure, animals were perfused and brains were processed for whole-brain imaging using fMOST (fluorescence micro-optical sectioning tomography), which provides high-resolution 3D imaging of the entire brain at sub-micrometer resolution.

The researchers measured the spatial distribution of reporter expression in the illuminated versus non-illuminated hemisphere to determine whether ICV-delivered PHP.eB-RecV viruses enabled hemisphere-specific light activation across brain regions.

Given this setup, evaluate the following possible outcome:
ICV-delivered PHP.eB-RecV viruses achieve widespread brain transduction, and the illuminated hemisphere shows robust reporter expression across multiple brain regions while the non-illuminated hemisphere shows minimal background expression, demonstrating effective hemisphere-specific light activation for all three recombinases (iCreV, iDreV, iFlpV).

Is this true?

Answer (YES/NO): YES